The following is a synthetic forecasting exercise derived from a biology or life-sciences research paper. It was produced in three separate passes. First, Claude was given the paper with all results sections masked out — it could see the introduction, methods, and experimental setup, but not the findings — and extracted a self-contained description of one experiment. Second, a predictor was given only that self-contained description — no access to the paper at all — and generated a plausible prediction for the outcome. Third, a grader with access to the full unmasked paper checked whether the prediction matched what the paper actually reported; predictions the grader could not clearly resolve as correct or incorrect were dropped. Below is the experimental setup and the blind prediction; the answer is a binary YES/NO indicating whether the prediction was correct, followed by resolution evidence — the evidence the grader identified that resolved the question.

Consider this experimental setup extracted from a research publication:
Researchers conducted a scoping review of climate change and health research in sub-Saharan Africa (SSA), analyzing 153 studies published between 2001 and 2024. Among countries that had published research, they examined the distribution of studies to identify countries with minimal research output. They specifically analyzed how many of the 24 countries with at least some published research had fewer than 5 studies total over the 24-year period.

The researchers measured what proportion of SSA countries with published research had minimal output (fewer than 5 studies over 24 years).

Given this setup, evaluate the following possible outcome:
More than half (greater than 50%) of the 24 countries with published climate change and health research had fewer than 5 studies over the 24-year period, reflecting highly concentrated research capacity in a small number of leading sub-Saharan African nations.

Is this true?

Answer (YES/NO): YES